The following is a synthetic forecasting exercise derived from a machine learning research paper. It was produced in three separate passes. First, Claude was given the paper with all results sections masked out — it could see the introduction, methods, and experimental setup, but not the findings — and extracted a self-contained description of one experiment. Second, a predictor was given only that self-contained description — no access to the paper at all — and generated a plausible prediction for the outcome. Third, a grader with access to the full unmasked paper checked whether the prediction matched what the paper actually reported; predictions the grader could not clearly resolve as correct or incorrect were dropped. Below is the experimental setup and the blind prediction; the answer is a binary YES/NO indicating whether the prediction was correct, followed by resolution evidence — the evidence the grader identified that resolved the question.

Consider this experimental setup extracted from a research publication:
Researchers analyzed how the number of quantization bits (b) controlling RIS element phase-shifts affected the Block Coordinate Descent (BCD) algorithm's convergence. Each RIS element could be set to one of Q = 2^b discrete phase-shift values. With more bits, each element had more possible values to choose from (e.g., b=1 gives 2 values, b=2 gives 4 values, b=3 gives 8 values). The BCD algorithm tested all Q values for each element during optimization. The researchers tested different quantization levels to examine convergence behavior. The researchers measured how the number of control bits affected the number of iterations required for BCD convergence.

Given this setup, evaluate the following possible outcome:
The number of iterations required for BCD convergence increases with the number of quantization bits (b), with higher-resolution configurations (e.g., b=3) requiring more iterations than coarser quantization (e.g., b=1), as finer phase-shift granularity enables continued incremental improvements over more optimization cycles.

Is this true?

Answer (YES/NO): NO